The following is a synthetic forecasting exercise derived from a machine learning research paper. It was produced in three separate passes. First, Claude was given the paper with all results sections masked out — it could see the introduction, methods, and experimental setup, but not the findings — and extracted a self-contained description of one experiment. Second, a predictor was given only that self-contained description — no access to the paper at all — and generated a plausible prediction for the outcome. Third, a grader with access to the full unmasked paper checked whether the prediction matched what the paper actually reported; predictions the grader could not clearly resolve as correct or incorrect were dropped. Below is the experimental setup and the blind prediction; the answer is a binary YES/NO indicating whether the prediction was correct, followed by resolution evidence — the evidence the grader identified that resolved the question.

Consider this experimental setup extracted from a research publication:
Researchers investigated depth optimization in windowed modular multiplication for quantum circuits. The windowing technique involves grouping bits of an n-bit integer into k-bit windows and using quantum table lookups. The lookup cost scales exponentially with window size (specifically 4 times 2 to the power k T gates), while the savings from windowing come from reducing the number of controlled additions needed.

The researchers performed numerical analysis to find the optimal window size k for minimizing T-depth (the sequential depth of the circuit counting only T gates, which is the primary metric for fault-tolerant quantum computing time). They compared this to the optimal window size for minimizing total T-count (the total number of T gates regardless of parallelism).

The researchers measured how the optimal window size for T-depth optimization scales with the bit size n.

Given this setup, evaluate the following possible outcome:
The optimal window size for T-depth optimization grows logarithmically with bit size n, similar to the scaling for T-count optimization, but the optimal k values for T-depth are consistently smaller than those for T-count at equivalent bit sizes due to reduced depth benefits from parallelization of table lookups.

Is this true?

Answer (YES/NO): NO